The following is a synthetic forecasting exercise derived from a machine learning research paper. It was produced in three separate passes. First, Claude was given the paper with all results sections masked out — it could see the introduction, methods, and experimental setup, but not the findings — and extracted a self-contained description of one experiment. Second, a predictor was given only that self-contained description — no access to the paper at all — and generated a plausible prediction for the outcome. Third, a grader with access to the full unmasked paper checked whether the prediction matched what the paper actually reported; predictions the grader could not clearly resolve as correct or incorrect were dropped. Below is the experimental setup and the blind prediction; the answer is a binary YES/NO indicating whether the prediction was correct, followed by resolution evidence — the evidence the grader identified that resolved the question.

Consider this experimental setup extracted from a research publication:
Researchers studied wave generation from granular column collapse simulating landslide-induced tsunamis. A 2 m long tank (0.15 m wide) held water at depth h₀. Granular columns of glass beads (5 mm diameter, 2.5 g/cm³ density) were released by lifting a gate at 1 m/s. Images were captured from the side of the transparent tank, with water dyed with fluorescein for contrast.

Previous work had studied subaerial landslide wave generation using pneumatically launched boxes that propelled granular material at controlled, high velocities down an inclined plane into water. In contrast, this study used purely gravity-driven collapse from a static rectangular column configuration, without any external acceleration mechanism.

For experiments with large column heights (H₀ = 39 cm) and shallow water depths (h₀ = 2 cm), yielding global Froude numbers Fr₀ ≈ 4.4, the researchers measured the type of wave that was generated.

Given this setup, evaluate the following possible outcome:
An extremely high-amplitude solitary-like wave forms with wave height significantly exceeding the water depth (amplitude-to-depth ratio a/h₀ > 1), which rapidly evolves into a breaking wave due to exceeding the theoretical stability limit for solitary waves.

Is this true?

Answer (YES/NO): NO